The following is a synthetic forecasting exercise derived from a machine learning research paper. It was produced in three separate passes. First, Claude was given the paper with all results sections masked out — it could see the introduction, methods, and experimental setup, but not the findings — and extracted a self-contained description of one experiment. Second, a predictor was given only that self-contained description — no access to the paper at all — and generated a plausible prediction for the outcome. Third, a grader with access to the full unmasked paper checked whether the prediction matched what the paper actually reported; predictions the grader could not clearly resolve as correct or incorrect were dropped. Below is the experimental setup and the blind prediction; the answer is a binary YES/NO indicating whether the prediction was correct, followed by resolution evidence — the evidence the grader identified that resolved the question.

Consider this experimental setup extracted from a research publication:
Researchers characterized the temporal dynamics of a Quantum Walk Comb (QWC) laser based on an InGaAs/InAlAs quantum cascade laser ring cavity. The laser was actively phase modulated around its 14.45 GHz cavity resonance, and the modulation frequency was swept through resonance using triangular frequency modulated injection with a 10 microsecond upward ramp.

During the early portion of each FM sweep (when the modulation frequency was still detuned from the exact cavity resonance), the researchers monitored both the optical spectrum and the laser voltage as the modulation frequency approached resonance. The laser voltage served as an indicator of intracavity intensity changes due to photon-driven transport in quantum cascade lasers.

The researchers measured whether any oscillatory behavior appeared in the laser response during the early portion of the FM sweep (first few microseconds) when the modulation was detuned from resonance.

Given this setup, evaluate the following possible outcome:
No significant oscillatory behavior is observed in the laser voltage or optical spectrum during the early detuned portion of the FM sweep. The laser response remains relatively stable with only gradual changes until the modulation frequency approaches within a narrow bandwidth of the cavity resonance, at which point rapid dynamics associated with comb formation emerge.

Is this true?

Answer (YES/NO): NO